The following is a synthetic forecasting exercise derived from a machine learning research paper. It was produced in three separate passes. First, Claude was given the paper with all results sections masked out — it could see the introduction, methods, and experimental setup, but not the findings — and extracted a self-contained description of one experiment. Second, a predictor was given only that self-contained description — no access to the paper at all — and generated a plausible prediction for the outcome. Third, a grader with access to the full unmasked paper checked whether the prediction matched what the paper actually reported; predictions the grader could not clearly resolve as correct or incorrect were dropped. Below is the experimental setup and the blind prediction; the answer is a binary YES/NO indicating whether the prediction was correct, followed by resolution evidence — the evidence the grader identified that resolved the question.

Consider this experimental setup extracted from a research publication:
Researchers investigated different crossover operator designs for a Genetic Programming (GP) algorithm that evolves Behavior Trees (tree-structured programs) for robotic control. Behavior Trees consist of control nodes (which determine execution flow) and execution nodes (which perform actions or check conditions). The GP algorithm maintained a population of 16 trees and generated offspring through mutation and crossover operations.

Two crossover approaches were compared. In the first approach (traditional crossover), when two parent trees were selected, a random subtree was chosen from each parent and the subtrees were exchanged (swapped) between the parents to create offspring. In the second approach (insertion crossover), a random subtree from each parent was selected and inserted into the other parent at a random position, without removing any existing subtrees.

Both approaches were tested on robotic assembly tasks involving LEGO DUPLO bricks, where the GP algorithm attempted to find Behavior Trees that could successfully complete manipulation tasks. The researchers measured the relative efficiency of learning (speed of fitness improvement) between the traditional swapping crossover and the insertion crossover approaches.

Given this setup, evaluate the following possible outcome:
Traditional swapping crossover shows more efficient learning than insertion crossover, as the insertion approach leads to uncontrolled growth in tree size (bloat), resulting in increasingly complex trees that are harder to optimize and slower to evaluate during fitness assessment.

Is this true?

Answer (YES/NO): NO